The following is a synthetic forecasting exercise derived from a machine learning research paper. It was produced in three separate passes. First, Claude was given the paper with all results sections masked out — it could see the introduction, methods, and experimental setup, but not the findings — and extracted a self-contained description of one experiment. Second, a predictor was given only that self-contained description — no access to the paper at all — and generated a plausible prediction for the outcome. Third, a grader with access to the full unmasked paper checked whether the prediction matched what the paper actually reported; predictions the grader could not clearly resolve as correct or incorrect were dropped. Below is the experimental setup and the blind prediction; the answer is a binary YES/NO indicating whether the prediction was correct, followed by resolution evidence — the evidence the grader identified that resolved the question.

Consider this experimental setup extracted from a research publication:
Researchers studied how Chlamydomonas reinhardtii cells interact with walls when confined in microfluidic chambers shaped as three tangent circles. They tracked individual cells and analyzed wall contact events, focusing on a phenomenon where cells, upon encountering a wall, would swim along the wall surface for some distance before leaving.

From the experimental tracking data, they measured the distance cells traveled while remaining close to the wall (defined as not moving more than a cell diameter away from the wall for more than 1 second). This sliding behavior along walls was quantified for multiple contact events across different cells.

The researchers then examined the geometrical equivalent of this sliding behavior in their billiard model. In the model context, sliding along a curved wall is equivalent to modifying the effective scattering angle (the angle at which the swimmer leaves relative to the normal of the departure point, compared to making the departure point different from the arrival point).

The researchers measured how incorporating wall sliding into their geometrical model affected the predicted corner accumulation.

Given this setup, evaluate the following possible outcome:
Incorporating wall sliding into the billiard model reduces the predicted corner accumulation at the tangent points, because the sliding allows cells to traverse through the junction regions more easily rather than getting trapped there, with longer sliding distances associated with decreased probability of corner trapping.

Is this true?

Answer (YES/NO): NO